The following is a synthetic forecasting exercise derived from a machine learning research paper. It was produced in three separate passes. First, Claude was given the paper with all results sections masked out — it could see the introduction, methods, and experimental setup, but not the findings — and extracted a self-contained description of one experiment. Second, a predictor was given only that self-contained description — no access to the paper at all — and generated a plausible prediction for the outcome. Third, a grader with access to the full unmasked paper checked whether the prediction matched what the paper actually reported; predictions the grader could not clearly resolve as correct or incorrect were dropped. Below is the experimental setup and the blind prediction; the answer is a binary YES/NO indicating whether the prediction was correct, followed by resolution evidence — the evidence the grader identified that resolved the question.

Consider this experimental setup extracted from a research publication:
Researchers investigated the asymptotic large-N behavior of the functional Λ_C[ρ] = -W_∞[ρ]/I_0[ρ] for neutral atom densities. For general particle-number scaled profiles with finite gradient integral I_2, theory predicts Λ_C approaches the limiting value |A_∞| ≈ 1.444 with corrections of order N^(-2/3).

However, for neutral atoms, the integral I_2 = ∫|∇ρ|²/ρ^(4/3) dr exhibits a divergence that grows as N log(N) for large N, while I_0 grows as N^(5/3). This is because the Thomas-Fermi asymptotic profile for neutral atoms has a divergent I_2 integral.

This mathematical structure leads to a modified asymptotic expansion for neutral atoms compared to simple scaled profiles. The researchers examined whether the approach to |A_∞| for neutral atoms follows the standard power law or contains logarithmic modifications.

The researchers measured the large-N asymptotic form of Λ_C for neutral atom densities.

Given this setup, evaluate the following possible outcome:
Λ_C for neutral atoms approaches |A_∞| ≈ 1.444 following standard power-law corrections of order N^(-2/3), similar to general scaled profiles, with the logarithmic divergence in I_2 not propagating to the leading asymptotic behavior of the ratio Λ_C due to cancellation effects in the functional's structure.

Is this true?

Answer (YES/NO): NO